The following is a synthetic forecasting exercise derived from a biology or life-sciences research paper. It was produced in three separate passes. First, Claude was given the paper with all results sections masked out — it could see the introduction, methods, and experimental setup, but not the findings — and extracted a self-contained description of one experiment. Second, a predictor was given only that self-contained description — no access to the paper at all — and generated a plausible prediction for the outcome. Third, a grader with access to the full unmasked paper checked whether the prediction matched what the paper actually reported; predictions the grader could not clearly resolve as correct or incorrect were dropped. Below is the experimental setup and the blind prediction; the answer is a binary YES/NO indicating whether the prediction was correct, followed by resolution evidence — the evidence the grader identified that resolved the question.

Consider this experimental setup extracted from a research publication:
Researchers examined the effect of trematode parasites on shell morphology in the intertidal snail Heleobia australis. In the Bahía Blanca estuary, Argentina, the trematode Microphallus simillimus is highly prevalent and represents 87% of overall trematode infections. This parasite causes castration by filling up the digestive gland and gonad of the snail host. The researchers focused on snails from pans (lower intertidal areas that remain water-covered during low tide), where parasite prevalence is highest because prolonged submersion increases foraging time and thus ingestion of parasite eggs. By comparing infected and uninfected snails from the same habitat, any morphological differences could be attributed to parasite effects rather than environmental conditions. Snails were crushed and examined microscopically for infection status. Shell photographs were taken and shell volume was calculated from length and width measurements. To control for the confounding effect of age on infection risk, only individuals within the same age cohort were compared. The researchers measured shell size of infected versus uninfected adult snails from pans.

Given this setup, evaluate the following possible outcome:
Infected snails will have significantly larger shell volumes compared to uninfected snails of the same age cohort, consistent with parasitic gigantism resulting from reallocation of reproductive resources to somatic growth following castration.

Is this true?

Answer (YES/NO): NO